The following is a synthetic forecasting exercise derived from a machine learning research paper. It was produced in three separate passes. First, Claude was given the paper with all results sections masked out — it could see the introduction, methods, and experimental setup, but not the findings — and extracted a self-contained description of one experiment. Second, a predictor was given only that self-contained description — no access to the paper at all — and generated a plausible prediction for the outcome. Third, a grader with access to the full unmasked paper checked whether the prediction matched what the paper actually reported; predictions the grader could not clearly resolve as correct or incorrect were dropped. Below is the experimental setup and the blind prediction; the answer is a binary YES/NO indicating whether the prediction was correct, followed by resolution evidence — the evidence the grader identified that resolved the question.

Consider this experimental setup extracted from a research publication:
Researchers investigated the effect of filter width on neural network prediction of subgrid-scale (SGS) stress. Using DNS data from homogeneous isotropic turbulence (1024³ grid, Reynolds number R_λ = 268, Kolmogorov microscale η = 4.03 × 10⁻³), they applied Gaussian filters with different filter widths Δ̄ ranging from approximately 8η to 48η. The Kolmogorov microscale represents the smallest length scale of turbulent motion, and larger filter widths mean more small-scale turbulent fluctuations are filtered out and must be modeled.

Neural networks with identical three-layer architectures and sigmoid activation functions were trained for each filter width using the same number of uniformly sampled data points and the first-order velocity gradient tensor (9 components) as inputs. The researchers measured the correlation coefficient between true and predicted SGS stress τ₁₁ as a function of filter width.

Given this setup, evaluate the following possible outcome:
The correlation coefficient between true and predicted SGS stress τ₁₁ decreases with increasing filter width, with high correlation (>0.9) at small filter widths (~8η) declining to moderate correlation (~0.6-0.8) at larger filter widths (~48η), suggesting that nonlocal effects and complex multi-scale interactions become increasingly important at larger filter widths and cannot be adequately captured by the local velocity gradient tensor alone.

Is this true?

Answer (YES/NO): NO